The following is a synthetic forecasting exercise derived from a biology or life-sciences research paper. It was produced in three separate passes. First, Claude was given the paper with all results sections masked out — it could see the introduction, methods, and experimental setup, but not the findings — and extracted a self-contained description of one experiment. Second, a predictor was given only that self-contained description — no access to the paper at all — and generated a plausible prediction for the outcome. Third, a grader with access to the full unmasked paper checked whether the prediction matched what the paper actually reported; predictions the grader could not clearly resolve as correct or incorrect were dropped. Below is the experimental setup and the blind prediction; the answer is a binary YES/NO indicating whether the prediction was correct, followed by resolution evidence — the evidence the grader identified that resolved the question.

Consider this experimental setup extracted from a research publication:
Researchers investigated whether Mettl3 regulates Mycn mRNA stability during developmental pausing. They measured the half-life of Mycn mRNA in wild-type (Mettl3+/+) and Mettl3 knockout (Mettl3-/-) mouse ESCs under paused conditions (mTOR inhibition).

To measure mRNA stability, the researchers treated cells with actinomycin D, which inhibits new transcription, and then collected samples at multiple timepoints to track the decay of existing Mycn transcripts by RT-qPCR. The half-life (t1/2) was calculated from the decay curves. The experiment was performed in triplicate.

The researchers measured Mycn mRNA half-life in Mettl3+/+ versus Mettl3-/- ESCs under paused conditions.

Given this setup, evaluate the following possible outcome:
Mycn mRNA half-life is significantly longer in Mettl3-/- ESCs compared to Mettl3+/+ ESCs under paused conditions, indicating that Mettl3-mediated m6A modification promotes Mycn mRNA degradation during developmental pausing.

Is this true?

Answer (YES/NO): YES